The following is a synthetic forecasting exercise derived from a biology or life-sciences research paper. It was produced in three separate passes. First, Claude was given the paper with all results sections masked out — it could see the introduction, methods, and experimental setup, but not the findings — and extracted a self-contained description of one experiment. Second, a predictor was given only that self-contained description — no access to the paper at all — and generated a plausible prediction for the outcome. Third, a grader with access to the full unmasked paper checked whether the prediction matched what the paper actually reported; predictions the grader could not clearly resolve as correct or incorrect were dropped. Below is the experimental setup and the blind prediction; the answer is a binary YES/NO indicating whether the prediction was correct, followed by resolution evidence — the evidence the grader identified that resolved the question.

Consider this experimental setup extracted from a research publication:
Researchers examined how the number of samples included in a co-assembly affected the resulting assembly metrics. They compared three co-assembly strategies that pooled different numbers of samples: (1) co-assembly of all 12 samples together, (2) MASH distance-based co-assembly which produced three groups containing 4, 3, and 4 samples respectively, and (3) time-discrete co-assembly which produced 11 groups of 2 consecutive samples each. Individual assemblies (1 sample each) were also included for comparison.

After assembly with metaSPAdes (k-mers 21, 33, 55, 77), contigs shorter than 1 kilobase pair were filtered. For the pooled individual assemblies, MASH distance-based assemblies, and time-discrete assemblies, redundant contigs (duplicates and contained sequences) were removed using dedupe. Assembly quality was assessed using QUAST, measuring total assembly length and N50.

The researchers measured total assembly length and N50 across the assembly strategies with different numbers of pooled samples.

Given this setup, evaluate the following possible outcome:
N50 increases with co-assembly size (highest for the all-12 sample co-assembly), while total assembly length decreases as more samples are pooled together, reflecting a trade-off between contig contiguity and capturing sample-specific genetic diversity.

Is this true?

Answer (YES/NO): NO